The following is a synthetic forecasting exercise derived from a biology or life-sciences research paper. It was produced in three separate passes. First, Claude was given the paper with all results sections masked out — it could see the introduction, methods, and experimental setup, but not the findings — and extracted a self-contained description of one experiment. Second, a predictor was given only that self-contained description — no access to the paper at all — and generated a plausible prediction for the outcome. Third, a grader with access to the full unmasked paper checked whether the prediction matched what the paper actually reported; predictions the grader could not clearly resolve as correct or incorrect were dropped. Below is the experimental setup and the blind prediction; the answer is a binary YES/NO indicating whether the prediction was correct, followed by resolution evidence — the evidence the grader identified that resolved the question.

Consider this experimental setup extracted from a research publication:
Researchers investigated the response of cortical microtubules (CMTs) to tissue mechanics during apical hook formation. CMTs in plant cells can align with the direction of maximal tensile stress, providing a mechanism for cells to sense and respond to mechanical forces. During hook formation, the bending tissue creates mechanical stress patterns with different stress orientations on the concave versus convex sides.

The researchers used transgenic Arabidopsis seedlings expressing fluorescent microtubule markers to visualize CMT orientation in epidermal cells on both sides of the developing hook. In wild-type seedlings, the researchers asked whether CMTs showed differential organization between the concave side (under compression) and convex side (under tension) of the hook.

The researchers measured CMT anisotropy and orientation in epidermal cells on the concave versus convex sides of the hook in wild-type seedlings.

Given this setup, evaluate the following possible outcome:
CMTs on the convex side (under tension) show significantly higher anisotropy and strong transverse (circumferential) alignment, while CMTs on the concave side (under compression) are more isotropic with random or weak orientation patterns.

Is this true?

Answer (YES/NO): NO